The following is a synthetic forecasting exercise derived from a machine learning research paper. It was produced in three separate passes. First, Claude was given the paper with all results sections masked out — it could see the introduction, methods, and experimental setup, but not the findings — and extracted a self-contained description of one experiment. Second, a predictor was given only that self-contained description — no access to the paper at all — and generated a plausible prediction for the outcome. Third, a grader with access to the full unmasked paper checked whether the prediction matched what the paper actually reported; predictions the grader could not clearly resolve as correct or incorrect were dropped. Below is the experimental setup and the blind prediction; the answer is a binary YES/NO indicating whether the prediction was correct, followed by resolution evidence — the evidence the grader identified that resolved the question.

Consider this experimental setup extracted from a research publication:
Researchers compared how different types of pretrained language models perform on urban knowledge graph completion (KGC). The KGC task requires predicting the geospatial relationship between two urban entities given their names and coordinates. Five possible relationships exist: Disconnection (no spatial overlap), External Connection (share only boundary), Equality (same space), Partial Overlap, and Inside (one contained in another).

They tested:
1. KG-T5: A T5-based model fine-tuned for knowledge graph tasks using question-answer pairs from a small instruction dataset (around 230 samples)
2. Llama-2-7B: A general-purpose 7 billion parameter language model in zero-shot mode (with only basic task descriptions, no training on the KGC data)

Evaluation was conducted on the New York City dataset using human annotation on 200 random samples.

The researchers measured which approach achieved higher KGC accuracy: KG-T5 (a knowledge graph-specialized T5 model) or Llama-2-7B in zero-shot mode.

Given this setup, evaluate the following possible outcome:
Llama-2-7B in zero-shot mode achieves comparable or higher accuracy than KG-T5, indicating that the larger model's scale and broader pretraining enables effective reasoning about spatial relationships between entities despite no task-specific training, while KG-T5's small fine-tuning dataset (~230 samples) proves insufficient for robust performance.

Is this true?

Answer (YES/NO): NO